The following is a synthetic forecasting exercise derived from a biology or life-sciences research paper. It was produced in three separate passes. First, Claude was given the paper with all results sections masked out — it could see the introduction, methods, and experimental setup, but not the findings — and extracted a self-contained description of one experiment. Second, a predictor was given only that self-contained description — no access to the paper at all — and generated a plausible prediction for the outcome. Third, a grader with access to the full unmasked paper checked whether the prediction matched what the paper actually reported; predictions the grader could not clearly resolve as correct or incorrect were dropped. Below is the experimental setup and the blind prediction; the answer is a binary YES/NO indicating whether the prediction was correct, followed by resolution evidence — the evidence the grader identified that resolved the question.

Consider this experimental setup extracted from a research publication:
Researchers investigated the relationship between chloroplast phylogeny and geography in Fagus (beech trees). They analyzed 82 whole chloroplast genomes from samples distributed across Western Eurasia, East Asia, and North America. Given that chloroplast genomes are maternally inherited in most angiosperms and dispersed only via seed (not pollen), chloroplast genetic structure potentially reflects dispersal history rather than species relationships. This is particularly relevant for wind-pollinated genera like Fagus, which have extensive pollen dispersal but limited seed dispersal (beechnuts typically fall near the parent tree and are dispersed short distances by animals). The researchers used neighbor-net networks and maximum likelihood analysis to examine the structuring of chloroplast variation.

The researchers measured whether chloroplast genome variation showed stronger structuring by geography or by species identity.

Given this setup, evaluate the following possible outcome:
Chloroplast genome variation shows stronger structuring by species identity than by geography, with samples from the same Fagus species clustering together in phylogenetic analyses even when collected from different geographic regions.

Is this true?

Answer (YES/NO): NO